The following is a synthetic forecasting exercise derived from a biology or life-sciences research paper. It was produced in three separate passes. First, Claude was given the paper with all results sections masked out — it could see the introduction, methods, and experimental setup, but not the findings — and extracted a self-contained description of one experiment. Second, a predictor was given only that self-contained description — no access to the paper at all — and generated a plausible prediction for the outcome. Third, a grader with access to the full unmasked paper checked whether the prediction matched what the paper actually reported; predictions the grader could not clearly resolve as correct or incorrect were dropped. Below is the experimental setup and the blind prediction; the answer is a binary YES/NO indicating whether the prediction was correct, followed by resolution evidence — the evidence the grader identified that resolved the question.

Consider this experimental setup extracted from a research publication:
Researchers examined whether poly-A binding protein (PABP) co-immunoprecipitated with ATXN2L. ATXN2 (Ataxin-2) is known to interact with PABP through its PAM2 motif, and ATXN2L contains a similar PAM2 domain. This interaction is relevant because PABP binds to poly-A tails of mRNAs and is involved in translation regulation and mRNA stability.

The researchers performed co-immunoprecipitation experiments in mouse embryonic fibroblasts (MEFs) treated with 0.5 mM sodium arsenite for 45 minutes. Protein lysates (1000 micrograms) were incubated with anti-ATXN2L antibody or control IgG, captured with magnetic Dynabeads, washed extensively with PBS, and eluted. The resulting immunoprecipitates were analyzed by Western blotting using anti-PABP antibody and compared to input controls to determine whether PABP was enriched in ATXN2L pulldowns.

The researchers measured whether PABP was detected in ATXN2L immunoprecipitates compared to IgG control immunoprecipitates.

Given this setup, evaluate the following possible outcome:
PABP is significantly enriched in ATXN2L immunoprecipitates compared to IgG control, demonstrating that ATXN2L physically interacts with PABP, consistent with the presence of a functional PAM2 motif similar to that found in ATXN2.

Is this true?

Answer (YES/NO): YES